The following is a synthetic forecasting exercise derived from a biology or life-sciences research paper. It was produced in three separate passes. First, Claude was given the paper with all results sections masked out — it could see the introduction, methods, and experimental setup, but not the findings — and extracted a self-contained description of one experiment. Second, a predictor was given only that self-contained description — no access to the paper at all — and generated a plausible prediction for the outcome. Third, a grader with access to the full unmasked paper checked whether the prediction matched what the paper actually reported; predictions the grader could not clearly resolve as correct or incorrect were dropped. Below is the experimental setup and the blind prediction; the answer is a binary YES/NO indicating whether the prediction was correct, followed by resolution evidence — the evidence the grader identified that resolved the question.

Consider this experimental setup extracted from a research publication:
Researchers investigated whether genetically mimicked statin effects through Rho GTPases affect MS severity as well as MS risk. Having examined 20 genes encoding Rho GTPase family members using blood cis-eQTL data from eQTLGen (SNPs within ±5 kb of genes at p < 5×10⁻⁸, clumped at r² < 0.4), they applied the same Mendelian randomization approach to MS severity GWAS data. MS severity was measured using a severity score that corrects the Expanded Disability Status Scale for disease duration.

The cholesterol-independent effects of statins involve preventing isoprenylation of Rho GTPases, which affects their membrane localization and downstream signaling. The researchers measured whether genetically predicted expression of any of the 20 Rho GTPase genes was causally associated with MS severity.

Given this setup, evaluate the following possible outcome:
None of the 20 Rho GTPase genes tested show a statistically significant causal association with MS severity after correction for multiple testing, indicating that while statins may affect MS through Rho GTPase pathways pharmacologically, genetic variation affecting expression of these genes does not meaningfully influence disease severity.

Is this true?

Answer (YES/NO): YES